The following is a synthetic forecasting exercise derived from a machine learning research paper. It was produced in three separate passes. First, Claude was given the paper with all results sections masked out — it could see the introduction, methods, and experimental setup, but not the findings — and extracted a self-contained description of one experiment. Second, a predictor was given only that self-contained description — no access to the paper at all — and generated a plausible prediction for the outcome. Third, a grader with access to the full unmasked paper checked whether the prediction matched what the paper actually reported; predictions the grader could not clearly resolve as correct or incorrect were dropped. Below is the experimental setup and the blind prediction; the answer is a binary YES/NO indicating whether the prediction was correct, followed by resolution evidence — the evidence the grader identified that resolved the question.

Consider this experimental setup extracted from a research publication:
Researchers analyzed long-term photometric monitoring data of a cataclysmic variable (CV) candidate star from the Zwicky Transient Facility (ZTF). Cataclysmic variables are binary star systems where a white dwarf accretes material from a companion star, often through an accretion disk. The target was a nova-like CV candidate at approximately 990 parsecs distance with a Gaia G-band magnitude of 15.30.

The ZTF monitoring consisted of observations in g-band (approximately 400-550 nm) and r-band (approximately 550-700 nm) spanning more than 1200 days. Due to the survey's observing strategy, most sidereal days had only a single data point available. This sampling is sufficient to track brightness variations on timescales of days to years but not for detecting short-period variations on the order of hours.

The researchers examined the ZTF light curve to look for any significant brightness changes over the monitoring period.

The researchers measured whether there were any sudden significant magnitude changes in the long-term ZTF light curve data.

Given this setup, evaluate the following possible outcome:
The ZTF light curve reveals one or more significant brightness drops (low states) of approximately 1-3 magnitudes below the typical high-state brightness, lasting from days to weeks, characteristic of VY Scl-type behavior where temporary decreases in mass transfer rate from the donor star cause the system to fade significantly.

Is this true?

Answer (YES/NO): NO